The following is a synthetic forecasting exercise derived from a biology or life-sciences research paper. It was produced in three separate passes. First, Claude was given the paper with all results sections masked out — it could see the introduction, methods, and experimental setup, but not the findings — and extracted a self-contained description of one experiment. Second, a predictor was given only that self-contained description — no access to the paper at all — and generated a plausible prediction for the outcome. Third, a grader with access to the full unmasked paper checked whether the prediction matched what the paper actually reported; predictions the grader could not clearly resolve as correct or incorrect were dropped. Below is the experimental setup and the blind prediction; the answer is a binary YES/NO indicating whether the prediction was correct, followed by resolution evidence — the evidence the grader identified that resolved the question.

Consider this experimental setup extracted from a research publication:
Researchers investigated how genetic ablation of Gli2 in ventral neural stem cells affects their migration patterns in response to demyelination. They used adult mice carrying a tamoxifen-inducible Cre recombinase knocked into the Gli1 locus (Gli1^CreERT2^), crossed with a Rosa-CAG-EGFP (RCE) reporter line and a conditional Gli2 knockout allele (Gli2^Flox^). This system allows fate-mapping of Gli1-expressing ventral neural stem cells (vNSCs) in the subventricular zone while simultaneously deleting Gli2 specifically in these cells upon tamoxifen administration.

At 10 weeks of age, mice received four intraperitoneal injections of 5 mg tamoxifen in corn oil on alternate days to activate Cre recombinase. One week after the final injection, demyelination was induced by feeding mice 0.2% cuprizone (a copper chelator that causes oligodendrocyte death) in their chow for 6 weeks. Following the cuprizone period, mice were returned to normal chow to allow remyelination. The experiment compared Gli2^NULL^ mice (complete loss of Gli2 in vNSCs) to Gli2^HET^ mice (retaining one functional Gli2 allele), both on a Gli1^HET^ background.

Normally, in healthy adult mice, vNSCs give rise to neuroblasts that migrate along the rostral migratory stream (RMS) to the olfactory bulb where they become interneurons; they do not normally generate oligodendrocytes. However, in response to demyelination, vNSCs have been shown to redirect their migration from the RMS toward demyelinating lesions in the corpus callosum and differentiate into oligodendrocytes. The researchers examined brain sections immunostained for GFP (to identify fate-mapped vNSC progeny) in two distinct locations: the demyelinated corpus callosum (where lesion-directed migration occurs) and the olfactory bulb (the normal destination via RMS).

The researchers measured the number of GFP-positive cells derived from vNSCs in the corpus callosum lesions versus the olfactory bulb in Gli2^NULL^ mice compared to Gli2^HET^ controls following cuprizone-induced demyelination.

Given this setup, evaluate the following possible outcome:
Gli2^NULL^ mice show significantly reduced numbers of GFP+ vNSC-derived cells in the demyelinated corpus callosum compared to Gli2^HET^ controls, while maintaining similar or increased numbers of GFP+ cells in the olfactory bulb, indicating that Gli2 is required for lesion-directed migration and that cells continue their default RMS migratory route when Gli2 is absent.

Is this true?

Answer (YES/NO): NO